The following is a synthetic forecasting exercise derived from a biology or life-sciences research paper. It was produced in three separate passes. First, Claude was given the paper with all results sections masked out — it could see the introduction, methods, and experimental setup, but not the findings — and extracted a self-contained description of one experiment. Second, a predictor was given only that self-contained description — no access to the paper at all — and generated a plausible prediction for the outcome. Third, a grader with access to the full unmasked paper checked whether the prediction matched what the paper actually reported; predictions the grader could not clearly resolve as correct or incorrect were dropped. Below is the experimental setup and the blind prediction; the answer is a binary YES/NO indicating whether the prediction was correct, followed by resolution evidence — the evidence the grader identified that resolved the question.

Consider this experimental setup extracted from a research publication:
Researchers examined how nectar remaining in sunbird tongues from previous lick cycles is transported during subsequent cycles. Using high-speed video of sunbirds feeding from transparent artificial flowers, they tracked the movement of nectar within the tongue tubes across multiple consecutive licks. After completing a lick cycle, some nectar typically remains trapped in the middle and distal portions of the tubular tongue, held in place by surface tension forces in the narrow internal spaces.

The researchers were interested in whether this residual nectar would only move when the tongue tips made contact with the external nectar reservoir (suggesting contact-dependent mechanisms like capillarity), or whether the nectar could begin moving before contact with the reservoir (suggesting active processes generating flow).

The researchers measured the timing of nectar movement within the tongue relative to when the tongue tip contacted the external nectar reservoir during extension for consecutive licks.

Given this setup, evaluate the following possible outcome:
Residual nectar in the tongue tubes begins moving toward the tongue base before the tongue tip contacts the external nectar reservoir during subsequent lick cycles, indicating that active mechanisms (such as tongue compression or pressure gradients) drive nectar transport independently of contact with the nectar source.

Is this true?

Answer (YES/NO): YES